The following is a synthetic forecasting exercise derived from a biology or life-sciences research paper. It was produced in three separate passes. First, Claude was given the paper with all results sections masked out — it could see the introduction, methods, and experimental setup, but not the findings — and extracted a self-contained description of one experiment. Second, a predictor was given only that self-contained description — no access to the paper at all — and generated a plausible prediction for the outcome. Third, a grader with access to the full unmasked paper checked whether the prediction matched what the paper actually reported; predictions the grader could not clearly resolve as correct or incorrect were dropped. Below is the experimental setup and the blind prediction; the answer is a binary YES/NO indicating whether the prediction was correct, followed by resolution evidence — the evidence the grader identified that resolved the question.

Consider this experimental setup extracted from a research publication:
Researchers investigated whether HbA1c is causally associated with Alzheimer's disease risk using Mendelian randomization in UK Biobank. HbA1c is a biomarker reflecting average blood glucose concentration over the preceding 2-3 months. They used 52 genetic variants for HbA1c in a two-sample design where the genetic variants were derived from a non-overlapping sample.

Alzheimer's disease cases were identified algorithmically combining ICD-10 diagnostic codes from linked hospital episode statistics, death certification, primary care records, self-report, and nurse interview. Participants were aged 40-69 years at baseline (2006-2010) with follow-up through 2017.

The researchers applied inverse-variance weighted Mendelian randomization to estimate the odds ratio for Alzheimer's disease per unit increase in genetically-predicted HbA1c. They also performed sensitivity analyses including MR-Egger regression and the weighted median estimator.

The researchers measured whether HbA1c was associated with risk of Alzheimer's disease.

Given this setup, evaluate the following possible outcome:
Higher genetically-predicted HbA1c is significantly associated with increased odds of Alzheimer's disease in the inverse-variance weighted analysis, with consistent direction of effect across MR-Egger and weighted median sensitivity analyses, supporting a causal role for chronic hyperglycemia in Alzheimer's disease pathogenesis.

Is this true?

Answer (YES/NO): NO